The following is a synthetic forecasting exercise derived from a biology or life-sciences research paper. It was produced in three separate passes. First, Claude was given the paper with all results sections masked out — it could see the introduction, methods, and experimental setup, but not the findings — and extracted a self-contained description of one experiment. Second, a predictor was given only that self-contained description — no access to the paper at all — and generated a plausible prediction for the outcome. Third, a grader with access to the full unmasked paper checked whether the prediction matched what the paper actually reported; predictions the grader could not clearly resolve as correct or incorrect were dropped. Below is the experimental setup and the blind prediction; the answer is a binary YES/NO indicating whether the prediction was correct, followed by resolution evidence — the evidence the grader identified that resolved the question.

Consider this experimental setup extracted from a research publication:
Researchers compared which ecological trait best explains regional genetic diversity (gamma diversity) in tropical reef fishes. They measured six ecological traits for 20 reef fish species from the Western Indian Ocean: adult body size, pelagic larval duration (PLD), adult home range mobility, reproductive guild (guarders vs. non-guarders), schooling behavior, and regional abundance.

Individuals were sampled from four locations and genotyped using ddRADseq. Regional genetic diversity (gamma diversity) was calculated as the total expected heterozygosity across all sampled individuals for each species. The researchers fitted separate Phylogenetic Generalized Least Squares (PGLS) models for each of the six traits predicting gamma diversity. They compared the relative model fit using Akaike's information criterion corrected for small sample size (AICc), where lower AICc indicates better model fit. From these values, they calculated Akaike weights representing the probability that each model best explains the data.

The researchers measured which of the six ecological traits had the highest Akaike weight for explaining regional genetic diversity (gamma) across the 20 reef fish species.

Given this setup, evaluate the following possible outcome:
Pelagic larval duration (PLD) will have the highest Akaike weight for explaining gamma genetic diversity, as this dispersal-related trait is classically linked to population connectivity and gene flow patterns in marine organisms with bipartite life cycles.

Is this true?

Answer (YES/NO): NO